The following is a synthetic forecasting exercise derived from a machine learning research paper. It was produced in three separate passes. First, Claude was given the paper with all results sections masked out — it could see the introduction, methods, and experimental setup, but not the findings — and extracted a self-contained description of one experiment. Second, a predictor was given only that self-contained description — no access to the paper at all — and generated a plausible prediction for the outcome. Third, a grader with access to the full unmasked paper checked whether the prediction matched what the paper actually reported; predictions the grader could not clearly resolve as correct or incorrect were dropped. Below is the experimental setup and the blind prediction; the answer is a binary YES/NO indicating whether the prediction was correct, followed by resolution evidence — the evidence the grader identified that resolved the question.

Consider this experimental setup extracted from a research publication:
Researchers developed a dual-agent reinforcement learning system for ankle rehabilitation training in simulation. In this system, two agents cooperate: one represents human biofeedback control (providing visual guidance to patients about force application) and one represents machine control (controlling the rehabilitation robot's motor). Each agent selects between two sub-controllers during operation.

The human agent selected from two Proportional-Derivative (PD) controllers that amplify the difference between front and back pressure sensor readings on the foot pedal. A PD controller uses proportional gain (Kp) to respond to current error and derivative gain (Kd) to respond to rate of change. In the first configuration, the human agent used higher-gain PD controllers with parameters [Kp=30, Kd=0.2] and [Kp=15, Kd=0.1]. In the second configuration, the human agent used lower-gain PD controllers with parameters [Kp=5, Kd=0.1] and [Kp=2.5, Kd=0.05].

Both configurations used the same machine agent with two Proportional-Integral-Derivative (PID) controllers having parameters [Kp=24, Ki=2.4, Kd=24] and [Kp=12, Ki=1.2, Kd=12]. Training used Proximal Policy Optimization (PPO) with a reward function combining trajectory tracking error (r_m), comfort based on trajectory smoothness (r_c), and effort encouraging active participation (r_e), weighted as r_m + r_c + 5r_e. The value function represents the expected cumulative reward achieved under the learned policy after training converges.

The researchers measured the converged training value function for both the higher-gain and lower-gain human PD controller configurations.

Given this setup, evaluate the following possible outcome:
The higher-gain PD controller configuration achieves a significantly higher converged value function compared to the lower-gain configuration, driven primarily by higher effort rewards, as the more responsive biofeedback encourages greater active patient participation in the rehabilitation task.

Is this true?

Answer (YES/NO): NO